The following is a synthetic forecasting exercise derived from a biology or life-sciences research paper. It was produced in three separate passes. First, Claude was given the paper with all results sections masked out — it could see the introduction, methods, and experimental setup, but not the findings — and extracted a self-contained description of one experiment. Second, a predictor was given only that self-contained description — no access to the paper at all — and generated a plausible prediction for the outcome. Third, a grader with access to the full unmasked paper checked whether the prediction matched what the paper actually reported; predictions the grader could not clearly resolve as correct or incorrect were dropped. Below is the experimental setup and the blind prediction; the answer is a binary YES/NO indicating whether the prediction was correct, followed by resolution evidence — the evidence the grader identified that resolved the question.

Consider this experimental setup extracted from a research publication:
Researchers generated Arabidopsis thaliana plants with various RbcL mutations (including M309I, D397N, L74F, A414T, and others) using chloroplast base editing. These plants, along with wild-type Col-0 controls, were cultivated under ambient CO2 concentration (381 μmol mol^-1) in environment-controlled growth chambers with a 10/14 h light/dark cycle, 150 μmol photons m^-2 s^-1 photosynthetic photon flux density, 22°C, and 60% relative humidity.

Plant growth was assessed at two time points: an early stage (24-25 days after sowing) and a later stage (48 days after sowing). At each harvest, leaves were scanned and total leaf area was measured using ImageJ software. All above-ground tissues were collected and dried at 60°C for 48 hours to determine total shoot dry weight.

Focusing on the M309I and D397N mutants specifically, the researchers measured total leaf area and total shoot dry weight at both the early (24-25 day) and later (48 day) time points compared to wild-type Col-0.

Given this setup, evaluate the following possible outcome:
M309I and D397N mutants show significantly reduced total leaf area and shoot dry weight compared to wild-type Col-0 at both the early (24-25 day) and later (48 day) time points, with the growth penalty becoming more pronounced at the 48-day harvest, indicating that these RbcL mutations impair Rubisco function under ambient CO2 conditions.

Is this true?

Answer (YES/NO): NO